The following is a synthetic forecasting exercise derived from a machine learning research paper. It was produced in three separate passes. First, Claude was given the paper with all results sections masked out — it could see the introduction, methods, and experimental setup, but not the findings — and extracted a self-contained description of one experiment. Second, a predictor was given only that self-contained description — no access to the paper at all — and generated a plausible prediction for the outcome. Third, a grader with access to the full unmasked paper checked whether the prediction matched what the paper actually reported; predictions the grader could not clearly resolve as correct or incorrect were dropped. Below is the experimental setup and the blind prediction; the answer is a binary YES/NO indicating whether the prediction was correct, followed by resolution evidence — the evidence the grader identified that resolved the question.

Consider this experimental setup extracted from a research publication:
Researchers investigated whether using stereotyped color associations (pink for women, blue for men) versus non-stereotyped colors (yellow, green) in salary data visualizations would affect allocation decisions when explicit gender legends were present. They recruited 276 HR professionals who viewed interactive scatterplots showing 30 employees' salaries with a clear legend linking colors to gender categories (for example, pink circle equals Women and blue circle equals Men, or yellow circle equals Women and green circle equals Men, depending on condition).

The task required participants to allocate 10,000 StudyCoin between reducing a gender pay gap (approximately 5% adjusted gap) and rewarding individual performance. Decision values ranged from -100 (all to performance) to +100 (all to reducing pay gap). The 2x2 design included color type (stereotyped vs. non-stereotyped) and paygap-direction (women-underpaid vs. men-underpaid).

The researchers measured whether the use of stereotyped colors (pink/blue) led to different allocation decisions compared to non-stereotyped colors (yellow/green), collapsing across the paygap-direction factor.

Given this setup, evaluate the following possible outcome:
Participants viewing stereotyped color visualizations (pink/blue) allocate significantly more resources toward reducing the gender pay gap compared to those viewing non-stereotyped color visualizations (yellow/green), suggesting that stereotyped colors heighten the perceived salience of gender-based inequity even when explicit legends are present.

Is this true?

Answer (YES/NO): NO